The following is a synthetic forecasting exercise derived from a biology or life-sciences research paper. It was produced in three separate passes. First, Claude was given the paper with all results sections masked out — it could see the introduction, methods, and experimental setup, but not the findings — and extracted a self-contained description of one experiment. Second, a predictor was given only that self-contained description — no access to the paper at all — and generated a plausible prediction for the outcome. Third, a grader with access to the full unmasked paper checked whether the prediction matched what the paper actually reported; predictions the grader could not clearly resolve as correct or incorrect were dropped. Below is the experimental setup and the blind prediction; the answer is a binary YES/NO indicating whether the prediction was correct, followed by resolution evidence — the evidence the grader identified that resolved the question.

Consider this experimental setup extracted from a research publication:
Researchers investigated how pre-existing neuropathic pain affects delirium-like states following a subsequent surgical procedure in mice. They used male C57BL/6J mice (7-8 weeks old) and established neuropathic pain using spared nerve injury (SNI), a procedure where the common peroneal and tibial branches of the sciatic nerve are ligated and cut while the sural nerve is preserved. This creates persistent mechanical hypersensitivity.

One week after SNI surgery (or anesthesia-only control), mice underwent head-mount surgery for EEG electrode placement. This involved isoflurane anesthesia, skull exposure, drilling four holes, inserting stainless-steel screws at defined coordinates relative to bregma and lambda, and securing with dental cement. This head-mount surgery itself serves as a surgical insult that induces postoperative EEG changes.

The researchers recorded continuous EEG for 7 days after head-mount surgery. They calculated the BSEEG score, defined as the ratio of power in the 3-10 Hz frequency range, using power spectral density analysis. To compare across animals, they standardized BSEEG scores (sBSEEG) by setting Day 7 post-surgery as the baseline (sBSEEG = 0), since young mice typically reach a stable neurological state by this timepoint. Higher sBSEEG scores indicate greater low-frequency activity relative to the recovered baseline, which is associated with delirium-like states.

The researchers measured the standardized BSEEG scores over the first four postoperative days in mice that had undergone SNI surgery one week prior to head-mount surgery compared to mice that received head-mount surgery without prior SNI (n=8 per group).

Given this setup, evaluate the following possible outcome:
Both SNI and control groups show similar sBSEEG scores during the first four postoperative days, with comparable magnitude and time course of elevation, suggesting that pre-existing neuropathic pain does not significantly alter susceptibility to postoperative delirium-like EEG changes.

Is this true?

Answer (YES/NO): NO